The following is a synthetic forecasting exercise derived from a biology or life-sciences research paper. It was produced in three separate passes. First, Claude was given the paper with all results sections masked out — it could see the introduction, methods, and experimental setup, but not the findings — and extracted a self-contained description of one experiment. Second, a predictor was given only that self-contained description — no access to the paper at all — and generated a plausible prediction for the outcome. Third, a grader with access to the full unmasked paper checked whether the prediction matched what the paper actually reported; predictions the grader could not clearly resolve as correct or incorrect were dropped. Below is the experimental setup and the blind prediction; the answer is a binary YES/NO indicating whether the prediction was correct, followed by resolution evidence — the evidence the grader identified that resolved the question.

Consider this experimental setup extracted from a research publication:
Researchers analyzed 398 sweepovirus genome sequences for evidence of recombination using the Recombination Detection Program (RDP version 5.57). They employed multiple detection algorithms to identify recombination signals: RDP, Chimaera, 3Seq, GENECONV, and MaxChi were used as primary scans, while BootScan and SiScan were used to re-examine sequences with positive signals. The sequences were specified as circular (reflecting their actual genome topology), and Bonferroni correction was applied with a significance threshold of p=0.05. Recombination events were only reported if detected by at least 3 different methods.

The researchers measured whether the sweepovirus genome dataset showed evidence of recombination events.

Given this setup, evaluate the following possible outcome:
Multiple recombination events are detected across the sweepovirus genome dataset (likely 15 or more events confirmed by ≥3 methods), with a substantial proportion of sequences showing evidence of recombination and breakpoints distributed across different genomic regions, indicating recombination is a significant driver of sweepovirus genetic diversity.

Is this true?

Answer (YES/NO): YES